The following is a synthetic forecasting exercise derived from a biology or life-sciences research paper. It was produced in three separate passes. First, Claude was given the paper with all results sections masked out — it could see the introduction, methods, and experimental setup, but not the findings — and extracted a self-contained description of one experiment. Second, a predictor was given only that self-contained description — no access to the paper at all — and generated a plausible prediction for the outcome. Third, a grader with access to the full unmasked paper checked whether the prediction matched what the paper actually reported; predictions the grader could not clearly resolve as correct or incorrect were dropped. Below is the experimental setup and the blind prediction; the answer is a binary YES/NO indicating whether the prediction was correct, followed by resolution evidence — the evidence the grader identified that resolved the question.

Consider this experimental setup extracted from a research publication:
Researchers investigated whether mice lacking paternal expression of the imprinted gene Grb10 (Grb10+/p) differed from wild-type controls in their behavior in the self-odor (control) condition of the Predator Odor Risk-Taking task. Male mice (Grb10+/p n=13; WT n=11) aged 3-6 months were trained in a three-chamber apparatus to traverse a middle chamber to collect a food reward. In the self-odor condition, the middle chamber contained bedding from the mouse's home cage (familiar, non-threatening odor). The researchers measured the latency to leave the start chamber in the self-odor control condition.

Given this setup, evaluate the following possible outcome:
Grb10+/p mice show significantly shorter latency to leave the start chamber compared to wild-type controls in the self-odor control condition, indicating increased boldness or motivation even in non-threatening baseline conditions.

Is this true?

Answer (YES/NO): NO